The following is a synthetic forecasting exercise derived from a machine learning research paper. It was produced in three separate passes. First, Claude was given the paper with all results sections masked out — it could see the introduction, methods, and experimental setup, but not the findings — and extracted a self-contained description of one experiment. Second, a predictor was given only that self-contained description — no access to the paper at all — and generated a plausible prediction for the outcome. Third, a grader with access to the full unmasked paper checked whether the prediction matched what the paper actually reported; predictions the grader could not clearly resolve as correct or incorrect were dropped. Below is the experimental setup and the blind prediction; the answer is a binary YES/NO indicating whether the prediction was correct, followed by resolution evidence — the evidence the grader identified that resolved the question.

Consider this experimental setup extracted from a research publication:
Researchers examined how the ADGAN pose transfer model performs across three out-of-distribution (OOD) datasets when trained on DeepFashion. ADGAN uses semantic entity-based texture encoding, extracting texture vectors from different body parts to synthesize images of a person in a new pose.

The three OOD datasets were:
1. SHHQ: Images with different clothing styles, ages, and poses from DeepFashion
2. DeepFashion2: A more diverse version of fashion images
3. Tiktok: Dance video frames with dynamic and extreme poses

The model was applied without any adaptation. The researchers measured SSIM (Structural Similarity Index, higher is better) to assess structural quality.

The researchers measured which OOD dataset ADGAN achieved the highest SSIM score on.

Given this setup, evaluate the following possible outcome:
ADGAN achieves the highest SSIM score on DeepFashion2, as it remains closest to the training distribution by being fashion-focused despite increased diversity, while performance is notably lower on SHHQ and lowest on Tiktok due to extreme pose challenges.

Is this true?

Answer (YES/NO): NO